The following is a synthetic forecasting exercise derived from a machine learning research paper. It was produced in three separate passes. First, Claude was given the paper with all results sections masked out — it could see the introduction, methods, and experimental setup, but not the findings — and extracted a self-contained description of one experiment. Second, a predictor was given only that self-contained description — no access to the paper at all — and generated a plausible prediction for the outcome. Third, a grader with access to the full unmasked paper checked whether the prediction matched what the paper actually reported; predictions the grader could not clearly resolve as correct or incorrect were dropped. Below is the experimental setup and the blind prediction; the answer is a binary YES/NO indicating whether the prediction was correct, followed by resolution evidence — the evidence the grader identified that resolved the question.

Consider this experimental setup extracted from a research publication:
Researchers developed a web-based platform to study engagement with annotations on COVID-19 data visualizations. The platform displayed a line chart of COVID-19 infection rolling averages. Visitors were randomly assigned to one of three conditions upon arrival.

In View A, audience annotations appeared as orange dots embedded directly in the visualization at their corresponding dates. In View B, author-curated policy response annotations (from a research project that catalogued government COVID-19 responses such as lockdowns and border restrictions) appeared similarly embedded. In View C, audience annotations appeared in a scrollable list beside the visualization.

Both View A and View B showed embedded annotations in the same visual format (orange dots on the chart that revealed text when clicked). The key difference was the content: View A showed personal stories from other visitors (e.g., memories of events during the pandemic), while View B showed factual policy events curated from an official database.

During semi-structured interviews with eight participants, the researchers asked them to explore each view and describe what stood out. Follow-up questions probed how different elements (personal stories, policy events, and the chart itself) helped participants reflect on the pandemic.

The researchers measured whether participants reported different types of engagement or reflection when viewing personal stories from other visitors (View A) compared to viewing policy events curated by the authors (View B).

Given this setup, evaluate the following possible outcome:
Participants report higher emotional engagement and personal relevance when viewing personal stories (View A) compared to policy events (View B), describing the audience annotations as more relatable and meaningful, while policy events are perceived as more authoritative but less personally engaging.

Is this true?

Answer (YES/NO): NO